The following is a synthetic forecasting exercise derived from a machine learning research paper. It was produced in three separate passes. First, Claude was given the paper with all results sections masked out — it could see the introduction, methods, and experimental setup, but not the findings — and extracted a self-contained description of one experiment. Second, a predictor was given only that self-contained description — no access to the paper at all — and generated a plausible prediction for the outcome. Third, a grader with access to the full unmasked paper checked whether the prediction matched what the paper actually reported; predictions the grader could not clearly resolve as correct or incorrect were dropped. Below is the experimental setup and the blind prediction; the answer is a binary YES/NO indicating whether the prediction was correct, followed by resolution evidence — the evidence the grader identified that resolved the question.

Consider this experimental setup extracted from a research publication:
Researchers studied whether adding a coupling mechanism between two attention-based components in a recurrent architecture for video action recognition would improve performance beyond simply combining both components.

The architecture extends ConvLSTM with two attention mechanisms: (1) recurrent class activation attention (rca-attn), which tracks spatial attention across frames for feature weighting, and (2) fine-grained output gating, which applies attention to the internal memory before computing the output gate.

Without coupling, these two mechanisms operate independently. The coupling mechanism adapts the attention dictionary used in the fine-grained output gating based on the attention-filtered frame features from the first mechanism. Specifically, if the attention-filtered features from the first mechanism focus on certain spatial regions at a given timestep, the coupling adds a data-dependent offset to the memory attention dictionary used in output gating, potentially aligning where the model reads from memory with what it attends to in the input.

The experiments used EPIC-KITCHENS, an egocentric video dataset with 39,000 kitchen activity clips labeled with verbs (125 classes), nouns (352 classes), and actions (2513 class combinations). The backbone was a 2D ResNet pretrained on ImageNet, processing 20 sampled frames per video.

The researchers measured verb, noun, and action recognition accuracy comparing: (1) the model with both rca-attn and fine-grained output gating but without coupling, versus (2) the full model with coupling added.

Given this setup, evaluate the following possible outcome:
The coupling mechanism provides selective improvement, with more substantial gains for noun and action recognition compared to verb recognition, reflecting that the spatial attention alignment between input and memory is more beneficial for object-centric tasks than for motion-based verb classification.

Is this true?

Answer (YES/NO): NO